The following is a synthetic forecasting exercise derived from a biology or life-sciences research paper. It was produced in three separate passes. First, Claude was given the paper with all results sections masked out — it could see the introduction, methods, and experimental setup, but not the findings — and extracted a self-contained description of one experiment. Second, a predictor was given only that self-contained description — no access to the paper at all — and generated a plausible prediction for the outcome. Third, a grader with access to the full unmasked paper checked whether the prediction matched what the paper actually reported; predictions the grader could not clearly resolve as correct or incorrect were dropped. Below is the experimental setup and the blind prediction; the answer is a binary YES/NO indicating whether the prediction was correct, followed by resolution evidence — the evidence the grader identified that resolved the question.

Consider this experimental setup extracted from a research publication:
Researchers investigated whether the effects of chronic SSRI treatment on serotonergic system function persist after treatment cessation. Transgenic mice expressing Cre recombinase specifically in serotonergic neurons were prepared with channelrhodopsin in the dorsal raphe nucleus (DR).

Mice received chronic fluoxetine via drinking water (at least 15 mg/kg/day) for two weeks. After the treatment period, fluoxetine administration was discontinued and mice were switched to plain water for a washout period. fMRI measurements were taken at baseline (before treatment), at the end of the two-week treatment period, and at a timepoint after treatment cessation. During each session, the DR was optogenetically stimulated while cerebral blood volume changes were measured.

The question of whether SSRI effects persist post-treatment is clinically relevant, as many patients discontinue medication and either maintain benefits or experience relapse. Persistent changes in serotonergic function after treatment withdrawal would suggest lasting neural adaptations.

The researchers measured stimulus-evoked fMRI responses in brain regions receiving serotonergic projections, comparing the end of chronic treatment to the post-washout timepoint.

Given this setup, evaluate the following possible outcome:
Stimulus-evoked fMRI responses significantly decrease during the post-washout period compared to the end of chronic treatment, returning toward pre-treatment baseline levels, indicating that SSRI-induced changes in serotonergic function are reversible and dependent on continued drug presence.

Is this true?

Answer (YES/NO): YES